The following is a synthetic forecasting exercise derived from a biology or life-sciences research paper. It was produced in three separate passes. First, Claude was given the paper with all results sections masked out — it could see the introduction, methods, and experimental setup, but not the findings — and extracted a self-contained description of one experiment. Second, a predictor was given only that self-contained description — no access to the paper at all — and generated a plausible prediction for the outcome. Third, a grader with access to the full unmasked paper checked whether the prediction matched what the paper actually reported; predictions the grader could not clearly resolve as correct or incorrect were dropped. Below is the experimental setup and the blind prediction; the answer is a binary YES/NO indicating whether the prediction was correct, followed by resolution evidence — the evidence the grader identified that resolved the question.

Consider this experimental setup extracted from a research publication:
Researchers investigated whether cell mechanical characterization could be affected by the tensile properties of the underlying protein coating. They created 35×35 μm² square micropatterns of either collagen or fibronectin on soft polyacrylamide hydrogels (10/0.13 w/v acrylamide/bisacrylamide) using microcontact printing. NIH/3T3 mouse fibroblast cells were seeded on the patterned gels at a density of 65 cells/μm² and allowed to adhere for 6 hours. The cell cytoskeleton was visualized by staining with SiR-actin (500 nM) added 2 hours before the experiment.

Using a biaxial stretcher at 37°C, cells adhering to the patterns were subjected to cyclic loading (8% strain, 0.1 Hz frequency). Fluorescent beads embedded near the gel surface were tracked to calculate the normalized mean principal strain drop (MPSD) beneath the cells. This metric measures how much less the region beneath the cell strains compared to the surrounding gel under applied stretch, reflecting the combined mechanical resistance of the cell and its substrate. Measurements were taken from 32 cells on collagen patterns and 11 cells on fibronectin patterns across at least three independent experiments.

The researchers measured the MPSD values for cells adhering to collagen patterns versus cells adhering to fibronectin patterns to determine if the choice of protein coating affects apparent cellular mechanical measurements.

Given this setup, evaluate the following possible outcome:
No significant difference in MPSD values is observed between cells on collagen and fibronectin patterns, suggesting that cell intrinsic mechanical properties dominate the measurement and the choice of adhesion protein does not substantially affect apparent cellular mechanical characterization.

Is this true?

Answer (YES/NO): NO